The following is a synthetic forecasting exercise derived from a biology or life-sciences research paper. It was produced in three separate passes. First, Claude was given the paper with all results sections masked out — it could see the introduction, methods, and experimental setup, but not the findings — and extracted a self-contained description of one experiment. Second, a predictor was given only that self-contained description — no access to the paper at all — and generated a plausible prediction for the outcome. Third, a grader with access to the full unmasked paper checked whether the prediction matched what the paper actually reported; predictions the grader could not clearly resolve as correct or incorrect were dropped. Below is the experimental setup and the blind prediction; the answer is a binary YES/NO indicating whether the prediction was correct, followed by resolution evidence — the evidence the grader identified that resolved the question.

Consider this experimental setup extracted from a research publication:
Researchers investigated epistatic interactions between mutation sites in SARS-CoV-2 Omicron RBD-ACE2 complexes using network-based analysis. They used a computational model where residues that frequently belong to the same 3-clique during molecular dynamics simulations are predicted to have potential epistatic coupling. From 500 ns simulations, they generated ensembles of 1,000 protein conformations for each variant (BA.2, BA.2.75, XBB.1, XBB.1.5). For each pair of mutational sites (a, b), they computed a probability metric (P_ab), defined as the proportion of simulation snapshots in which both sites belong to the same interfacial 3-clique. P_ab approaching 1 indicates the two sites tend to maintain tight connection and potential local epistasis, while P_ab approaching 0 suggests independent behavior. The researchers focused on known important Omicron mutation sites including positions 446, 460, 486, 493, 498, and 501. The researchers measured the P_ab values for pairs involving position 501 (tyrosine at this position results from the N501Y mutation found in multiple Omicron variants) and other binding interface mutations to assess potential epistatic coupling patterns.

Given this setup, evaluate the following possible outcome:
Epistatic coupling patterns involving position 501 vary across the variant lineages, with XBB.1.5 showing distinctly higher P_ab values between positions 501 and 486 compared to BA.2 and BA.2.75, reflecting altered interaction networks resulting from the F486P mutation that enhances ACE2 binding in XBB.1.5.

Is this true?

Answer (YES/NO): NO